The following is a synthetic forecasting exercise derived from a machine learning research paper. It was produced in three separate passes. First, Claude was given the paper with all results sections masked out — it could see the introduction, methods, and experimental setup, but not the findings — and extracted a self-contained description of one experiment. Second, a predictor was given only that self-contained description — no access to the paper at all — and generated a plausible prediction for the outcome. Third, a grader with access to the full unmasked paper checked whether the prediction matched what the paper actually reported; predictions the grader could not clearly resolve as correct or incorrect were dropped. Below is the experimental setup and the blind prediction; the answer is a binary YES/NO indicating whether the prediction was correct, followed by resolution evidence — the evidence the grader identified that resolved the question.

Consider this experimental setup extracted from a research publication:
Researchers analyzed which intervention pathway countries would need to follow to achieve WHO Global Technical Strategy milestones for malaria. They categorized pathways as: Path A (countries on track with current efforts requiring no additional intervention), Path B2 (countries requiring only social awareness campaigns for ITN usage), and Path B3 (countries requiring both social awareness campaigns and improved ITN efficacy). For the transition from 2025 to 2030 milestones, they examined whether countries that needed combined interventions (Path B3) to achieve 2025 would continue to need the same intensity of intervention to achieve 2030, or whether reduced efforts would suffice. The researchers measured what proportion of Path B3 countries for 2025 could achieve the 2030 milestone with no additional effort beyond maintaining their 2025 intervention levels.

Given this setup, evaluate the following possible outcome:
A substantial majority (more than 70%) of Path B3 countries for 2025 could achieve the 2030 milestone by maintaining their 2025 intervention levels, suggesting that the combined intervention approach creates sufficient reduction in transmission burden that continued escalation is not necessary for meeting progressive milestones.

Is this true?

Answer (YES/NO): YES